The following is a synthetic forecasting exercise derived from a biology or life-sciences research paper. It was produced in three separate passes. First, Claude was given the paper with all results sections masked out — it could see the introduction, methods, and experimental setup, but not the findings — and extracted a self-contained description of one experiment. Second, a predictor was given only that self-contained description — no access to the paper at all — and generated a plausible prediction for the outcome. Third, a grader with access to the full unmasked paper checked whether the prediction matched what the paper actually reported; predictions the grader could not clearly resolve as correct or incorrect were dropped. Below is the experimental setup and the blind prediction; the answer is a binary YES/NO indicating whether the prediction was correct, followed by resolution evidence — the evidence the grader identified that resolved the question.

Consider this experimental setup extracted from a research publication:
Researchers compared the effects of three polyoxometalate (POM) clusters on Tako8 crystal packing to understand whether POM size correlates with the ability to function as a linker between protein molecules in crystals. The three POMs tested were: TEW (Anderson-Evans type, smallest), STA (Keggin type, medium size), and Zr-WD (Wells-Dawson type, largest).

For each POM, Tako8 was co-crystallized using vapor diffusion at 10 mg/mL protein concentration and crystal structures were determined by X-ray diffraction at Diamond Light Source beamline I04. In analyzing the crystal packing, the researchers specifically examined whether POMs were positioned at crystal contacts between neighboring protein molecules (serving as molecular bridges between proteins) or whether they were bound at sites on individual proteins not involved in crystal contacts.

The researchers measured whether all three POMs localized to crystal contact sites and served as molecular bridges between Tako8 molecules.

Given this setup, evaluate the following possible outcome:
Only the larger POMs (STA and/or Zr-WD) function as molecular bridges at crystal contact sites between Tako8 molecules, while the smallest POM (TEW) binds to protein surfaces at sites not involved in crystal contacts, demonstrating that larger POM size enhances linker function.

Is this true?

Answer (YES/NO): NO